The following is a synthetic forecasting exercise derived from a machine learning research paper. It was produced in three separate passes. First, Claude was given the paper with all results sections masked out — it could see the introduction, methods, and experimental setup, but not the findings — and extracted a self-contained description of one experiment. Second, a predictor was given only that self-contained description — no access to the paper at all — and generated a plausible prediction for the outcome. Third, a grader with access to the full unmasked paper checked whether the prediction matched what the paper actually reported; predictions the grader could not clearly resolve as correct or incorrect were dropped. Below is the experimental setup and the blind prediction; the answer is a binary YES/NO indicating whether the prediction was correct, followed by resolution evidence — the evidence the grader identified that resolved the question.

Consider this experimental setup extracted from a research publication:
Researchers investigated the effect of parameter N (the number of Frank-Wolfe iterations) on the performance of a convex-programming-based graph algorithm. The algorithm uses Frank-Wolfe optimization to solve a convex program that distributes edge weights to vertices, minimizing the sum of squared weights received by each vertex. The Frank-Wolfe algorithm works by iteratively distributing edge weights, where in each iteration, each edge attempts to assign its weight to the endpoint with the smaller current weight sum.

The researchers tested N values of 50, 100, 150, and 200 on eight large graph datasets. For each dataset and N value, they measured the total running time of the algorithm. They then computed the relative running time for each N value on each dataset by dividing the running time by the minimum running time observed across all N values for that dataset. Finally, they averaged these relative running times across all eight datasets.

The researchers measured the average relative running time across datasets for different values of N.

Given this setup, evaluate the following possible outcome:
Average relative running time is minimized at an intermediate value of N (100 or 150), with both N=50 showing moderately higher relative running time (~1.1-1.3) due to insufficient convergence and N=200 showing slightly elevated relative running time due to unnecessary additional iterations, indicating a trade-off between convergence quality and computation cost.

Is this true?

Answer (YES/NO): NO